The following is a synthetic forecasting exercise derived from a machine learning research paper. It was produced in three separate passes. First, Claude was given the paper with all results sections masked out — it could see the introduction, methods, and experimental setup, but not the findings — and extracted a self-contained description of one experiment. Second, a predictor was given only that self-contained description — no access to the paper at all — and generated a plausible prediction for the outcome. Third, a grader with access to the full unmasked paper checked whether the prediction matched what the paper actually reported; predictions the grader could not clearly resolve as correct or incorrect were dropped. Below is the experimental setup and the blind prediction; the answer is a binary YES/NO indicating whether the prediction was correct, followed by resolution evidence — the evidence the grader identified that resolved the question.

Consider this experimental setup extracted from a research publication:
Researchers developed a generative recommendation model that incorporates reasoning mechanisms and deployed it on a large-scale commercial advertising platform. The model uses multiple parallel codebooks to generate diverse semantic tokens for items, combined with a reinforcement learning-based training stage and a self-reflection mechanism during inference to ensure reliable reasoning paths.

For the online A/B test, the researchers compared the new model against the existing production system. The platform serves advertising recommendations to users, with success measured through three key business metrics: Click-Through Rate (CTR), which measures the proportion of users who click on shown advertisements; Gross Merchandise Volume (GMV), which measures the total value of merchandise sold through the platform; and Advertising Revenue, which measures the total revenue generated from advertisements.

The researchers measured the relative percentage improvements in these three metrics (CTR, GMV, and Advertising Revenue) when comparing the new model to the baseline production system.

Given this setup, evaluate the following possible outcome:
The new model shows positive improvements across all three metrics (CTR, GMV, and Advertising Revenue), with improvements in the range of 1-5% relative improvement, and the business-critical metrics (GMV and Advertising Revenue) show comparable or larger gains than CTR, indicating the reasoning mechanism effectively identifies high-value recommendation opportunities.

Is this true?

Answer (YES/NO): NO